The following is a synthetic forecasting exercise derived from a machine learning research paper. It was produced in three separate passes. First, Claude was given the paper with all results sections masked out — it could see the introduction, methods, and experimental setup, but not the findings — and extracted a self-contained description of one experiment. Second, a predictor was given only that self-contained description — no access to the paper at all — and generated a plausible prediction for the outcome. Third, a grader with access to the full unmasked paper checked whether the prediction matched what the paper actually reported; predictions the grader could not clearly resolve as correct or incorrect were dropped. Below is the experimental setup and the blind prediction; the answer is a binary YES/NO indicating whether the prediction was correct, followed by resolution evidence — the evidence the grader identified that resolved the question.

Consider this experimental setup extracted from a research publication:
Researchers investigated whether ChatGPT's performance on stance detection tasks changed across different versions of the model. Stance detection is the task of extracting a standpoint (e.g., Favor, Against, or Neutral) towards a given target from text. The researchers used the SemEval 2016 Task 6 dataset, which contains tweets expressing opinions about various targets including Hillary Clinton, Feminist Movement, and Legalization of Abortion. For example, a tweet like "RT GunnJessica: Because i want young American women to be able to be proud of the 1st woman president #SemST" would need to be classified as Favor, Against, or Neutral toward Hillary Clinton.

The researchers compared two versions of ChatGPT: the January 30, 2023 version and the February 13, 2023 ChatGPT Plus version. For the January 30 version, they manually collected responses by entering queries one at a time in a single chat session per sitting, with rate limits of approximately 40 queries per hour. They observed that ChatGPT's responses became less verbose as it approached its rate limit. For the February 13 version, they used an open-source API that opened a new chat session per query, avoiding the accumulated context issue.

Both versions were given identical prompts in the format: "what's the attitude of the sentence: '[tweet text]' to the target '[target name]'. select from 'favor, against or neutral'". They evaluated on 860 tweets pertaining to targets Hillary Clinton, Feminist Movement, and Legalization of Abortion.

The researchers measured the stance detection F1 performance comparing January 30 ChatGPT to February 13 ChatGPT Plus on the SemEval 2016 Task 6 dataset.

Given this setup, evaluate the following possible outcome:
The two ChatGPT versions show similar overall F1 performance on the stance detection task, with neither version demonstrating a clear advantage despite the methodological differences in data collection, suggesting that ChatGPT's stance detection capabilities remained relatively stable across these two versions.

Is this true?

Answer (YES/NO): NO